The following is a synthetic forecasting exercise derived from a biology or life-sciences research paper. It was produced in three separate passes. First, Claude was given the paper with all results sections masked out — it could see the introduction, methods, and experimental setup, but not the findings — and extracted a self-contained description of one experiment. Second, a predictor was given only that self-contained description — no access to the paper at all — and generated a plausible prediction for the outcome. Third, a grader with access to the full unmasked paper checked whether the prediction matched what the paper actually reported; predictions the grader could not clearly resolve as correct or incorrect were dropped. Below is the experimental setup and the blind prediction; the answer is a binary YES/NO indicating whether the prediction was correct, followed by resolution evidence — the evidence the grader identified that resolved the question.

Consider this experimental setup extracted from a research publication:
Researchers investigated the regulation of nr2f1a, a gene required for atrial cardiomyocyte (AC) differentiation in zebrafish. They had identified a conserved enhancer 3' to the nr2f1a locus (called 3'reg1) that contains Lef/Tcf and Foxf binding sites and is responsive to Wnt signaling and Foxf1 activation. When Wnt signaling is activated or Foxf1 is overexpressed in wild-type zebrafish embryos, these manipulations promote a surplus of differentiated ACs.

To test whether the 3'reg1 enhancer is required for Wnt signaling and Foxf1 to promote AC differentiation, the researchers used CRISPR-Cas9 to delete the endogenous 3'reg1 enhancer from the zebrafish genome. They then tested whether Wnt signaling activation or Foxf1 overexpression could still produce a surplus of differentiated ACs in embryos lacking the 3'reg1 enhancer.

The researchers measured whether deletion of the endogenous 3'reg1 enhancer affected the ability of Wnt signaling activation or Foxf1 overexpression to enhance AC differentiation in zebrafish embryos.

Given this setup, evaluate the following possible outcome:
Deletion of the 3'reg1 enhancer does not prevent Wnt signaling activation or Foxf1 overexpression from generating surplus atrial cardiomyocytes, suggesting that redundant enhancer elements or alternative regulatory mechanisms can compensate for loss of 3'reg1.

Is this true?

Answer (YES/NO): NO